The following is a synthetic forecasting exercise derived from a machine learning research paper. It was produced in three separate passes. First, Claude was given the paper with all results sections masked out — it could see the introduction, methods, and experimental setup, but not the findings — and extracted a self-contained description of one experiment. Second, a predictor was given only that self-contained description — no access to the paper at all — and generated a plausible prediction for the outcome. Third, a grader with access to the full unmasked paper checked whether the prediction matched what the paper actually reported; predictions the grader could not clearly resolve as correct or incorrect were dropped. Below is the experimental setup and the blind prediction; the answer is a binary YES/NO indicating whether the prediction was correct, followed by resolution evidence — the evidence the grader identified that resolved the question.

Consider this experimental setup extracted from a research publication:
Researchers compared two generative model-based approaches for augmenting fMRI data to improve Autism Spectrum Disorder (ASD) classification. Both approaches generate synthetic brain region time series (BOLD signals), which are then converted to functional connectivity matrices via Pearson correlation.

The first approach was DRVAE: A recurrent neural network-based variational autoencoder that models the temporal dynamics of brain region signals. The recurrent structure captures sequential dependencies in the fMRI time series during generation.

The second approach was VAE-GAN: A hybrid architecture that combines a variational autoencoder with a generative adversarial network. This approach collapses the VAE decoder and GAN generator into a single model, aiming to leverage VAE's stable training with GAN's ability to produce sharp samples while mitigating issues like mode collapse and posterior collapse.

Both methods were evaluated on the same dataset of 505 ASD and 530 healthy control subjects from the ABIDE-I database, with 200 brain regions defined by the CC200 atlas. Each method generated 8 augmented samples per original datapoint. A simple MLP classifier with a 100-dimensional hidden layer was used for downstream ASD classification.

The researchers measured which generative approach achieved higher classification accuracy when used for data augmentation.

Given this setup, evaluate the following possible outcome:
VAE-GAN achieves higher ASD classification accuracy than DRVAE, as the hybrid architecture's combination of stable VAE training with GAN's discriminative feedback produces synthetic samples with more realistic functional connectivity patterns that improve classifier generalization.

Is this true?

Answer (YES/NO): NO